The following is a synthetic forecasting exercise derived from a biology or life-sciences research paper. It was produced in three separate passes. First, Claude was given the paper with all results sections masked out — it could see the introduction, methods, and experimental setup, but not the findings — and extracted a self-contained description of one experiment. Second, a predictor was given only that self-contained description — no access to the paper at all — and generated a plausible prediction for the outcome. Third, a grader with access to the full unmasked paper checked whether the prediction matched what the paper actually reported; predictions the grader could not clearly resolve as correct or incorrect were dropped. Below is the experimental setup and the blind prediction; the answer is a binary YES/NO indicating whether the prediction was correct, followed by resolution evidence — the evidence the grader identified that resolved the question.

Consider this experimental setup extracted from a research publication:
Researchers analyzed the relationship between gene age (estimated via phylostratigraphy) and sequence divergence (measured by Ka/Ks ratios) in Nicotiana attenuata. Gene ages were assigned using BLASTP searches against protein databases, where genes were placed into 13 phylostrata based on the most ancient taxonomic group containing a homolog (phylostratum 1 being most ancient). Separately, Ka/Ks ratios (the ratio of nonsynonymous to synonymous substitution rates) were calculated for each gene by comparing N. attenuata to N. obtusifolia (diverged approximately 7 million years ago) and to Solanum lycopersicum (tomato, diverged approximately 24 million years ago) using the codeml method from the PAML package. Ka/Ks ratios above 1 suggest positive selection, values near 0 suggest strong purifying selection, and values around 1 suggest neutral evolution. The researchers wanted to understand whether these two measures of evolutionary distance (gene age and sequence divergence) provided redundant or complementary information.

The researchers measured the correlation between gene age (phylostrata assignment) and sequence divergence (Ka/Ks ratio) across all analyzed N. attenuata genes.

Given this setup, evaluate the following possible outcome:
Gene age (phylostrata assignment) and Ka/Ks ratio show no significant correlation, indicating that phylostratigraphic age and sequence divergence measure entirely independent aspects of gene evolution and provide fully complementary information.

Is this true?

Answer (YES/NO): NO